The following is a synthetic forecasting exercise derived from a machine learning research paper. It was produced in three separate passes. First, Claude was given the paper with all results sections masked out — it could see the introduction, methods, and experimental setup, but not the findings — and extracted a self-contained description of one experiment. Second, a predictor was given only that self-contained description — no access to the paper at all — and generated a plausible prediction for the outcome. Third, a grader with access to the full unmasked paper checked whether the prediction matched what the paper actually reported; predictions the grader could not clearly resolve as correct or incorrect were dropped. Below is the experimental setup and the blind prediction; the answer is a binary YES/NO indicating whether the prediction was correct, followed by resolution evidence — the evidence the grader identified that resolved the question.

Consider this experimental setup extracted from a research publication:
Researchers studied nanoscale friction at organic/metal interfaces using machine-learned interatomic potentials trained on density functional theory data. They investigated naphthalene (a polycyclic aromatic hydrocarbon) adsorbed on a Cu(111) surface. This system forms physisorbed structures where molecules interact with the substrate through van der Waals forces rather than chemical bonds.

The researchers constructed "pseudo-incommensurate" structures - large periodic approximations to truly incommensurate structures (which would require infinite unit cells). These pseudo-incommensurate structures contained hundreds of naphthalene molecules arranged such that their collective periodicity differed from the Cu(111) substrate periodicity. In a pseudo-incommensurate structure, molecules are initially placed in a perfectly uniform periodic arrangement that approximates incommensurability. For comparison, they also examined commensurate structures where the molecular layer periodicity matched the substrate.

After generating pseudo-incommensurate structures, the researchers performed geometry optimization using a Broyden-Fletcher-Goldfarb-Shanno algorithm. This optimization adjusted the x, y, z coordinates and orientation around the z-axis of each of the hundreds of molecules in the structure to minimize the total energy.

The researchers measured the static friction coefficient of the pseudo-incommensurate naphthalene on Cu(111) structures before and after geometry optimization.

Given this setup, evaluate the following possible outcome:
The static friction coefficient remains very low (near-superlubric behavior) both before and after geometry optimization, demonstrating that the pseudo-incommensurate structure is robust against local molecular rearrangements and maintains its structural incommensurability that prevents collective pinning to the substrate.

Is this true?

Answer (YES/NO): NO